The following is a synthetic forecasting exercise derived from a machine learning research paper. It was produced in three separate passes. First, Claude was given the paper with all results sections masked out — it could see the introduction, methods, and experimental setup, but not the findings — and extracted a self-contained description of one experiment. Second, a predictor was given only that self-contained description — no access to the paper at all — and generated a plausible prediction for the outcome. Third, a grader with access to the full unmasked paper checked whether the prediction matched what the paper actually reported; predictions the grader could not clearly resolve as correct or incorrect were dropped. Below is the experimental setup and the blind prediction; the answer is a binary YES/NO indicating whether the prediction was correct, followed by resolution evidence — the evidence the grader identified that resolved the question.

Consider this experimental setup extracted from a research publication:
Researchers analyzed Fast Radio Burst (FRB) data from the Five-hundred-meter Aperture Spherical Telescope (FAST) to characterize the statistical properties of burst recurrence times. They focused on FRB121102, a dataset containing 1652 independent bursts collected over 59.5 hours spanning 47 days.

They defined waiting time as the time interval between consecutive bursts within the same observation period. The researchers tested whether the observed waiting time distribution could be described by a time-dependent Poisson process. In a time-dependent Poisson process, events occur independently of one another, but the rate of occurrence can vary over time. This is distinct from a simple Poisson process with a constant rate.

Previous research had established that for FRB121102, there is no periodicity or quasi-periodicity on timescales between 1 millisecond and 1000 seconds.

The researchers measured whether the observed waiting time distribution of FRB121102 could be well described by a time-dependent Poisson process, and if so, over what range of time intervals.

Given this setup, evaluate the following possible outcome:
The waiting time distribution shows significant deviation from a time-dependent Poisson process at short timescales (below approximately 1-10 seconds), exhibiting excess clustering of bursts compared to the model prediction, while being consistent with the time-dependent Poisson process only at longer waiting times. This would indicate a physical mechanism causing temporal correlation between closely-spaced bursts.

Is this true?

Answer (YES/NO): YES